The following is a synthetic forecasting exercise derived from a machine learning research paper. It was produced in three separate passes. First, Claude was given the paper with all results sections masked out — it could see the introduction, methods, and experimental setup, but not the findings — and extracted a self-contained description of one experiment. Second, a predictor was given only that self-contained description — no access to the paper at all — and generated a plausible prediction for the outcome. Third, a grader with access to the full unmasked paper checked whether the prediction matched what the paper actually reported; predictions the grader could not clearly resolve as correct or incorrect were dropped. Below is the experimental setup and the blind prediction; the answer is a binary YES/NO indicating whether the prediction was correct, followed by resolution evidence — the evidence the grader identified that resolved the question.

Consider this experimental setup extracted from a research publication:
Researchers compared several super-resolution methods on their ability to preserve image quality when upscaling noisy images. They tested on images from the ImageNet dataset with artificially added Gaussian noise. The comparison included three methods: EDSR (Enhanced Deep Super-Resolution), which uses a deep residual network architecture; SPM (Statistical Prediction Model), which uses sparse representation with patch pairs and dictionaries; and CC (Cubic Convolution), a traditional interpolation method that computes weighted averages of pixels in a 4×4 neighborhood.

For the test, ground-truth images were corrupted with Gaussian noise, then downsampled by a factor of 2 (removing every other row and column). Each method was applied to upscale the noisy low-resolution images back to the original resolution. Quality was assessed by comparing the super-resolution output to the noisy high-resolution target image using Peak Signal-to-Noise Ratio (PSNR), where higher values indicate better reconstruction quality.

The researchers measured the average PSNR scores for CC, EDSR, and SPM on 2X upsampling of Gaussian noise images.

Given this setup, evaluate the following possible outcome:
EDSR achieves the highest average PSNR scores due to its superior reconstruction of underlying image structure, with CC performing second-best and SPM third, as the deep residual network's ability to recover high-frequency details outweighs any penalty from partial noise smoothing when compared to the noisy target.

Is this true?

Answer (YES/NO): NO